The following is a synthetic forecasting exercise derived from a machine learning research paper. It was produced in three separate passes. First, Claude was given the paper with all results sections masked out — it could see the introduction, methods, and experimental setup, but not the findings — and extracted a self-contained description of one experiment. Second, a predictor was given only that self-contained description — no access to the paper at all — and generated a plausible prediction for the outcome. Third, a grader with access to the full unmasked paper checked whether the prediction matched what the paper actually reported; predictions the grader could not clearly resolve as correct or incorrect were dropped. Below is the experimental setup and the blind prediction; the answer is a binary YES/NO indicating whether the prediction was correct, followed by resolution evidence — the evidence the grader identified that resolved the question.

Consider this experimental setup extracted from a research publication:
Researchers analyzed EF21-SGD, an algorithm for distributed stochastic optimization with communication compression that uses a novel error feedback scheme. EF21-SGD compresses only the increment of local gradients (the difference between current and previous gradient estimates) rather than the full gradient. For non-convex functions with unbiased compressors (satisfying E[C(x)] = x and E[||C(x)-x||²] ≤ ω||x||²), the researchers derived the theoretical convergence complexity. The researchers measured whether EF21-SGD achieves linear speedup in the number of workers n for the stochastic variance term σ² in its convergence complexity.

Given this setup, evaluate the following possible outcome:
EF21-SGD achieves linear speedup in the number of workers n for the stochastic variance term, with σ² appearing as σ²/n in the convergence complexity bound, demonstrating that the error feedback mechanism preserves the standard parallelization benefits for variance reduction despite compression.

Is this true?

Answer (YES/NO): NO